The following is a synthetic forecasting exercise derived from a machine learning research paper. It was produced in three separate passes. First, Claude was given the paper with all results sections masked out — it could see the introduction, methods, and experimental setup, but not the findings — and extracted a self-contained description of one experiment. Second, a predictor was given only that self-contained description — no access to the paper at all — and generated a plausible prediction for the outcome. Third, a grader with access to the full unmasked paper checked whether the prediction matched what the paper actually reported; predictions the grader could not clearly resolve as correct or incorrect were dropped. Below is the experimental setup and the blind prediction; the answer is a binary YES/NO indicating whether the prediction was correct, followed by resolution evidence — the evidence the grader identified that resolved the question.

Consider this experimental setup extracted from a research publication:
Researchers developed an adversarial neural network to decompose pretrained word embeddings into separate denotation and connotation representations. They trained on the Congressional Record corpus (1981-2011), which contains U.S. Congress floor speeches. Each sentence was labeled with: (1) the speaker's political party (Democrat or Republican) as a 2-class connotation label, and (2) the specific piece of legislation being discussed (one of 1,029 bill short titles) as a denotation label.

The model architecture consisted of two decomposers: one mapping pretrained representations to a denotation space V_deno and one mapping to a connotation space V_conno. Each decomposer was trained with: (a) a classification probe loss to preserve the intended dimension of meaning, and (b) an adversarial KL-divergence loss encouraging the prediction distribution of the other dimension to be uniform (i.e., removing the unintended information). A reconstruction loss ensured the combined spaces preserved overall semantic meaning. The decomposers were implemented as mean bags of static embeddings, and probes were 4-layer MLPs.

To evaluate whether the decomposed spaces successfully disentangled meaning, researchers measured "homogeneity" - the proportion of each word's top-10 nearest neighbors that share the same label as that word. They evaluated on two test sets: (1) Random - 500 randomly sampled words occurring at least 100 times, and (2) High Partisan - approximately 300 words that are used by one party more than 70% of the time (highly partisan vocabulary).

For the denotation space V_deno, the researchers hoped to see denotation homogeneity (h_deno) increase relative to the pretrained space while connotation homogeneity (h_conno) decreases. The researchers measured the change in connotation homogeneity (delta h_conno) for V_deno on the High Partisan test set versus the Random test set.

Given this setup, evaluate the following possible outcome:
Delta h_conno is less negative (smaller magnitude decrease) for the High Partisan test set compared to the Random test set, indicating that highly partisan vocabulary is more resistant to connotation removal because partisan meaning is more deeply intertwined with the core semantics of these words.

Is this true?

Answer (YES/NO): NO